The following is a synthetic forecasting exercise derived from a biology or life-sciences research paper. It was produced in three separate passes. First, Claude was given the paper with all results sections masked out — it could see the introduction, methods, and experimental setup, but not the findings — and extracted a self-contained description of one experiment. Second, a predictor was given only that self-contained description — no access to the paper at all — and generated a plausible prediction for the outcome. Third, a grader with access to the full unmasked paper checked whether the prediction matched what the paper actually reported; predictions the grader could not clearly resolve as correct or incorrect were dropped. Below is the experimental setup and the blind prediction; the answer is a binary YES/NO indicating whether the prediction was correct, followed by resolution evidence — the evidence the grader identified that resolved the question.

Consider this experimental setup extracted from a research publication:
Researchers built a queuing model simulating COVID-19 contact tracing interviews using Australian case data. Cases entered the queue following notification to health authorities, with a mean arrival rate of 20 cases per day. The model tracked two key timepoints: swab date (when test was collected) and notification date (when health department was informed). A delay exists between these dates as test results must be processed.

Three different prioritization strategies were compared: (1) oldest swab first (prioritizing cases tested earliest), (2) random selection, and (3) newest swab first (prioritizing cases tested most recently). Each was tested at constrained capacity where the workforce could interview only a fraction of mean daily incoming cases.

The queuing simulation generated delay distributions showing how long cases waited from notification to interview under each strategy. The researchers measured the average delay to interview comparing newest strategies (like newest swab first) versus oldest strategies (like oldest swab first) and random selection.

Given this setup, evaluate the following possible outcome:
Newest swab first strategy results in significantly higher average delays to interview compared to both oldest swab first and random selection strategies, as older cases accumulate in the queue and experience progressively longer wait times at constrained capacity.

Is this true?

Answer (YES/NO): NO